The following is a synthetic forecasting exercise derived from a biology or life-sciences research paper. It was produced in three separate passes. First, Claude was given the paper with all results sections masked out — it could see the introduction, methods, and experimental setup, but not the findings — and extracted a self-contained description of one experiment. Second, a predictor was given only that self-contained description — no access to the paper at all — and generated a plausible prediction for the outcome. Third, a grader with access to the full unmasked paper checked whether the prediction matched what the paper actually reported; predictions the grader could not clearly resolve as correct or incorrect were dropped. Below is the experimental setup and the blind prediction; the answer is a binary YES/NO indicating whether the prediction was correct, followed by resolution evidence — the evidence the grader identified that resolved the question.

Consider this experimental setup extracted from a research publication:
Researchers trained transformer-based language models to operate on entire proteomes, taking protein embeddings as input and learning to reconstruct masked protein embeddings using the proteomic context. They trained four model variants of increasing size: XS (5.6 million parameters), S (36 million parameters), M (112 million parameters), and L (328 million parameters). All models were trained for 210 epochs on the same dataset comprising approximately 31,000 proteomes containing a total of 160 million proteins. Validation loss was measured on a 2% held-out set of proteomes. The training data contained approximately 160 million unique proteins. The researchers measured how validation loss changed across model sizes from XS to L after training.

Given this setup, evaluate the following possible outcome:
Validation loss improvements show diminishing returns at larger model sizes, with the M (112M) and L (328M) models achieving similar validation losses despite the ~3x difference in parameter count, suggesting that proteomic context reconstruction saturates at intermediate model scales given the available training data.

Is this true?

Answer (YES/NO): NO